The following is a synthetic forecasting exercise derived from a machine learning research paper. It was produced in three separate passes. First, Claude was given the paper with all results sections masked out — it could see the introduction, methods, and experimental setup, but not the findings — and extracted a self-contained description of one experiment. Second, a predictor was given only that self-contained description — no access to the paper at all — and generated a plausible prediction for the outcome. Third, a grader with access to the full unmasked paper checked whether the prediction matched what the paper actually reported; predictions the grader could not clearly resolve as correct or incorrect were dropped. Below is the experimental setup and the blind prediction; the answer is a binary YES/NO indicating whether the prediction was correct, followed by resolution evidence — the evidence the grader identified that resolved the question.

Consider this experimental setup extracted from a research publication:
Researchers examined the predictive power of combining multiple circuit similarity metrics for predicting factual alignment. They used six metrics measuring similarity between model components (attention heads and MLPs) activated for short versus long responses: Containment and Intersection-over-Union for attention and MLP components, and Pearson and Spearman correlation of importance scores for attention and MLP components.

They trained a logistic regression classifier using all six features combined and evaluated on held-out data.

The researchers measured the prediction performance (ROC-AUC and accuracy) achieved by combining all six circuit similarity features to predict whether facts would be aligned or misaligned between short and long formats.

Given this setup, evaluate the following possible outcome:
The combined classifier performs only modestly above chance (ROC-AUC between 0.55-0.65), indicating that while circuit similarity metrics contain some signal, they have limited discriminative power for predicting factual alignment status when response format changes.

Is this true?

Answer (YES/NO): NO